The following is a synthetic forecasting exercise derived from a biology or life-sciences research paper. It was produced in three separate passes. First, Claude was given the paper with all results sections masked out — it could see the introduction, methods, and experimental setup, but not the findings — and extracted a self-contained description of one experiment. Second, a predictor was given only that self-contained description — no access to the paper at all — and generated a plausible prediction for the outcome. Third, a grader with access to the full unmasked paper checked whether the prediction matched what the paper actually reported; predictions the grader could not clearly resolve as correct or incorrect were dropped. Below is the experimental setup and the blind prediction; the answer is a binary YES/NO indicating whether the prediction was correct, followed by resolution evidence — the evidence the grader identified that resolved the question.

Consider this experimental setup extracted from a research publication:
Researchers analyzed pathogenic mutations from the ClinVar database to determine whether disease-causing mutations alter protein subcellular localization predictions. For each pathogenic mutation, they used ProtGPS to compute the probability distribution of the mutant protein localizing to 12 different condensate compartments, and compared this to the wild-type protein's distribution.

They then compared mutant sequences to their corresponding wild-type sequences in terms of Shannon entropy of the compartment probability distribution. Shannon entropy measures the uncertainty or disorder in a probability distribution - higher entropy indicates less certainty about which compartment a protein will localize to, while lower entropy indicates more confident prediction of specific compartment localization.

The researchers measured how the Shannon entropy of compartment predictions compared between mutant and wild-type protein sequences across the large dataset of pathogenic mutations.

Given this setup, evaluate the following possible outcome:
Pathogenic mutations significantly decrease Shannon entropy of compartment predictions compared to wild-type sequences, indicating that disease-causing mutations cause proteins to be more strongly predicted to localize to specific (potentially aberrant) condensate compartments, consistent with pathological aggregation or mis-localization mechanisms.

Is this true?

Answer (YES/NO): NO